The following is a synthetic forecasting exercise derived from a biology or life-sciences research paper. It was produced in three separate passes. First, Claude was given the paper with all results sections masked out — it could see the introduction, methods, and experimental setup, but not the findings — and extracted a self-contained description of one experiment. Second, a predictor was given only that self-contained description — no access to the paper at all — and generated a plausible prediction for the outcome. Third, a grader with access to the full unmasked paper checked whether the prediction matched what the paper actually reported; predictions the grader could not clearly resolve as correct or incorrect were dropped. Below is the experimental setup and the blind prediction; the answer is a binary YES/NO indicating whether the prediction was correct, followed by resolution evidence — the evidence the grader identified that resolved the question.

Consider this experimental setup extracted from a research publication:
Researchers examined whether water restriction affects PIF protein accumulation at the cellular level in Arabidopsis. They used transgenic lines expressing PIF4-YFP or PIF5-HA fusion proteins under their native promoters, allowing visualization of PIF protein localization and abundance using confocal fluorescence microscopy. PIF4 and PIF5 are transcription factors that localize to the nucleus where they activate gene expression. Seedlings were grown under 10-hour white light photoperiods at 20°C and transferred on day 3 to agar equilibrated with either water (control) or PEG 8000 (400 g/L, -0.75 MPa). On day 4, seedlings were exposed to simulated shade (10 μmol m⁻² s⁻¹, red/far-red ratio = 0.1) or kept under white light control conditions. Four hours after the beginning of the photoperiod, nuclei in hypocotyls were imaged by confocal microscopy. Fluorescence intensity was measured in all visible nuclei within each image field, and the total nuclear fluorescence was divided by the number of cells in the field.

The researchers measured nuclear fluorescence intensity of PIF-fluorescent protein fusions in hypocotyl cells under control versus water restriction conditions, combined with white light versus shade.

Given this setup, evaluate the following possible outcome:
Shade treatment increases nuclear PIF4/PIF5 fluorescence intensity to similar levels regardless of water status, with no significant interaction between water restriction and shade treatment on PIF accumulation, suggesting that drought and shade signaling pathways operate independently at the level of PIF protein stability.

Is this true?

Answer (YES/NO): NO